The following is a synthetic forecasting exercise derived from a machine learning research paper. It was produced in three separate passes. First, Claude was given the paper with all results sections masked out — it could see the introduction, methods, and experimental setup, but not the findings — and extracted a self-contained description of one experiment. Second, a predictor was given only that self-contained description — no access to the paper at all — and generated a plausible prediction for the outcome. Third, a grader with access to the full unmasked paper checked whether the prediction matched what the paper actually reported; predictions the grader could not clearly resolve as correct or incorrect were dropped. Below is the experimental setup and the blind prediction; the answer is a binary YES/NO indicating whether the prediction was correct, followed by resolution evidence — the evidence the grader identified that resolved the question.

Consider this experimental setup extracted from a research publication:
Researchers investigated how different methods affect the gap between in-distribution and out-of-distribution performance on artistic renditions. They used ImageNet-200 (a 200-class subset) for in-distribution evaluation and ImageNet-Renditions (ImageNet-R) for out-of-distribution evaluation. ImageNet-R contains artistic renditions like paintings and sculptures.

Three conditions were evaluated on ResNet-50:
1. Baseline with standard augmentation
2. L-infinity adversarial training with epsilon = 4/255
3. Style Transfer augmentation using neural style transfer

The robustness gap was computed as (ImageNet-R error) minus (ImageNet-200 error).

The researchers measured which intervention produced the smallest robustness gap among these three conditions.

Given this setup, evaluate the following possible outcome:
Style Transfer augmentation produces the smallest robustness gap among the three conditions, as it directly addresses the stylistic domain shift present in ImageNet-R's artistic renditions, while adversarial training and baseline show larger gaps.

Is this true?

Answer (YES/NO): NO